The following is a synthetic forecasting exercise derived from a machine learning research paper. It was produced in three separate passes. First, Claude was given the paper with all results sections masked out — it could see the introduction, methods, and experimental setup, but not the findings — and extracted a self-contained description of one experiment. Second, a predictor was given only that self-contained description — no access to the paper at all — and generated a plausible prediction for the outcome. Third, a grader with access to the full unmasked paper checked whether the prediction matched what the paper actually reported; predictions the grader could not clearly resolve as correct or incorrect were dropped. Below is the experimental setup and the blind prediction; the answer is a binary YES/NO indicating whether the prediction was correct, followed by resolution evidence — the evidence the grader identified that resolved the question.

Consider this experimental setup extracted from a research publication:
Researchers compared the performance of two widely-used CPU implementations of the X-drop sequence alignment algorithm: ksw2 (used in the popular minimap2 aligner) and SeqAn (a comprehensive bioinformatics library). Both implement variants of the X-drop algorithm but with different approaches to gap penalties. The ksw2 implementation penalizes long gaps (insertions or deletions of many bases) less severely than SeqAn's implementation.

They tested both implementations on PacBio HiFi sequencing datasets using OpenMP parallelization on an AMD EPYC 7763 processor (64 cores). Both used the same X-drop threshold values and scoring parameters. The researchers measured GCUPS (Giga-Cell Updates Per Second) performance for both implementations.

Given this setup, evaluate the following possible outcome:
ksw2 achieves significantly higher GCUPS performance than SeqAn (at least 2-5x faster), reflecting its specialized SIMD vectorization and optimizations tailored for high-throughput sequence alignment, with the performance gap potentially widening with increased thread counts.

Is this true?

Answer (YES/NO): NO